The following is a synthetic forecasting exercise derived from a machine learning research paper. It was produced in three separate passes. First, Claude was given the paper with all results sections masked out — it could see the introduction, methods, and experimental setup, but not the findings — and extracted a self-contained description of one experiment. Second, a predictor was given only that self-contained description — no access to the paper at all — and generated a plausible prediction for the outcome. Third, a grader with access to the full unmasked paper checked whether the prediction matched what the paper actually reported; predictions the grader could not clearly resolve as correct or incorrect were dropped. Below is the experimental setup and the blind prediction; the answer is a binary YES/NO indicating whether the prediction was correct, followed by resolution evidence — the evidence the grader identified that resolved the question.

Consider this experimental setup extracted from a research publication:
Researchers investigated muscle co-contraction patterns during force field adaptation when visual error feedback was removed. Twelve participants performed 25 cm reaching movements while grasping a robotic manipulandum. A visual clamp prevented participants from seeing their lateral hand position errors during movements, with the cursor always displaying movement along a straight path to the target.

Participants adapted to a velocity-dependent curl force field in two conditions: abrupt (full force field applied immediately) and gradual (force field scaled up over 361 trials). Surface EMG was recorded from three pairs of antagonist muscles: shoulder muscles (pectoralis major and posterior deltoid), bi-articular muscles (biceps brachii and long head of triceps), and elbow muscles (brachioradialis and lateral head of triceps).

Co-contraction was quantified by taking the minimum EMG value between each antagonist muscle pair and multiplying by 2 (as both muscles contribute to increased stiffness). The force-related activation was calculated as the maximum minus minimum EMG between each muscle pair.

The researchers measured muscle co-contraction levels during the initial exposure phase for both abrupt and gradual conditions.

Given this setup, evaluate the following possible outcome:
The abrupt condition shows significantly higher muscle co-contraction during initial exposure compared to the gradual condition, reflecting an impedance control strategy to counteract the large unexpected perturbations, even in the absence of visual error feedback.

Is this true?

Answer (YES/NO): YES